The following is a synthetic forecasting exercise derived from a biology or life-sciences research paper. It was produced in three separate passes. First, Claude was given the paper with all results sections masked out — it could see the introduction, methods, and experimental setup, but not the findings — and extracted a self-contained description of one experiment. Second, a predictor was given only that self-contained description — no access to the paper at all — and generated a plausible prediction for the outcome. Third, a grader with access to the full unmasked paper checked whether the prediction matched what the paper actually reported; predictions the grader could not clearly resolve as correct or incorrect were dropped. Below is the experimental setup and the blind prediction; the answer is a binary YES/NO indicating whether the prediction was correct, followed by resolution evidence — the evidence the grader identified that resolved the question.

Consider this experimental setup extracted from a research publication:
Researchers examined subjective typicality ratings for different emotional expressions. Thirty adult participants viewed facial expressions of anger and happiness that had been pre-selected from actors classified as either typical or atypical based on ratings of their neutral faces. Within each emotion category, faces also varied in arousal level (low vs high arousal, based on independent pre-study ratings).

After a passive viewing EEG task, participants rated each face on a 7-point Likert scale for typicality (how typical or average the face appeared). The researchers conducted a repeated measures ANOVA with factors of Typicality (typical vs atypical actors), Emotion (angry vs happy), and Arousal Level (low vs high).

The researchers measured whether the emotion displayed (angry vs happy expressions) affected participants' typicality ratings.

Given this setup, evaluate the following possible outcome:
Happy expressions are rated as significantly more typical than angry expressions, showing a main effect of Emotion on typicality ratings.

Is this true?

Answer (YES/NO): YES